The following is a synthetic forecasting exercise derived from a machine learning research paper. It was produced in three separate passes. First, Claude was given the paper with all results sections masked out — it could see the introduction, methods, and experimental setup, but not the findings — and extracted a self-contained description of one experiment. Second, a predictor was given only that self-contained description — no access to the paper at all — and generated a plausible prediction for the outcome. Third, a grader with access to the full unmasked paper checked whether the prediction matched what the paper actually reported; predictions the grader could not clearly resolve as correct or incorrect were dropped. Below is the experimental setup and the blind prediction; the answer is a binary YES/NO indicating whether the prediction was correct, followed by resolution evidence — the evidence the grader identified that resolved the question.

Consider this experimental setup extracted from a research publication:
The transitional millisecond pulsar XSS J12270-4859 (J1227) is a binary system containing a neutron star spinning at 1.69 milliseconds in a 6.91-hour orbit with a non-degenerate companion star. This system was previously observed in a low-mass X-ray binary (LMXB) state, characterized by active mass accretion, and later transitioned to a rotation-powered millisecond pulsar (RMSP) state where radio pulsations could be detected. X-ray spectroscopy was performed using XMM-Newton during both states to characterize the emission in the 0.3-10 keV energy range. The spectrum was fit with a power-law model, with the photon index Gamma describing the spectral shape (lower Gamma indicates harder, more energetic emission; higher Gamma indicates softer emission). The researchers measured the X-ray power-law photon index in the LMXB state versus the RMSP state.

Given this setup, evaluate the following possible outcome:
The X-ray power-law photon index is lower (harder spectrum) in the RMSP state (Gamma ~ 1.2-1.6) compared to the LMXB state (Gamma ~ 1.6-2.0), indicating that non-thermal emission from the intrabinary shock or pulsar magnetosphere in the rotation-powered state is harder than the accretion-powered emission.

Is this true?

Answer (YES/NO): YES